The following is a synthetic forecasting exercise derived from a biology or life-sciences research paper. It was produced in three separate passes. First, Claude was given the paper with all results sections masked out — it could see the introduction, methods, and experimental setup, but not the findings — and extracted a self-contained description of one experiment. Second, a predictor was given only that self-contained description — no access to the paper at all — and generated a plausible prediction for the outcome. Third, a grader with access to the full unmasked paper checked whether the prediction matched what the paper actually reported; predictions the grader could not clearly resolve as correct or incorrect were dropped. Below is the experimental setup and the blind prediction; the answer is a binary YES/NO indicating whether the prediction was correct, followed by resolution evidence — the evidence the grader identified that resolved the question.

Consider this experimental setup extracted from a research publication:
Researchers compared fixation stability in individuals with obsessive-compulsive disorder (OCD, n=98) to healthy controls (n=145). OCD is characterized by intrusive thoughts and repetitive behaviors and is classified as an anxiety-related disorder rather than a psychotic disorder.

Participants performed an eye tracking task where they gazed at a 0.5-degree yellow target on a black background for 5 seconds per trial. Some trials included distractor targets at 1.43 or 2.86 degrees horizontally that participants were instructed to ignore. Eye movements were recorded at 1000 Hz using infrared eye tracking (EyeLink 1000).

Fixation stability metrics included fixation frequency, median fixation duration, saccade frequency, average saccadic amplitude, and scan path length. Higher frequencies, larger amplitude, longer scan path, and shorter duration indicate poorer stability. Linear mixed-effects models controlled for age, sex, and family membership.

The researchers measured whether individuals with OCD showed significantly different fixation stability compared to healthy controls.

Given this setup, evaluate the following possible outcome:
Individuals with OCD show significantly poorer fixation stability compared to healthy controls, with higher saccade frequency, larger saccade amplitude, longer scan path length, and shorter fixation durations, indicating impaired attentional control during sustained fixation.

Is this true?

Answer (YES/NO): NO